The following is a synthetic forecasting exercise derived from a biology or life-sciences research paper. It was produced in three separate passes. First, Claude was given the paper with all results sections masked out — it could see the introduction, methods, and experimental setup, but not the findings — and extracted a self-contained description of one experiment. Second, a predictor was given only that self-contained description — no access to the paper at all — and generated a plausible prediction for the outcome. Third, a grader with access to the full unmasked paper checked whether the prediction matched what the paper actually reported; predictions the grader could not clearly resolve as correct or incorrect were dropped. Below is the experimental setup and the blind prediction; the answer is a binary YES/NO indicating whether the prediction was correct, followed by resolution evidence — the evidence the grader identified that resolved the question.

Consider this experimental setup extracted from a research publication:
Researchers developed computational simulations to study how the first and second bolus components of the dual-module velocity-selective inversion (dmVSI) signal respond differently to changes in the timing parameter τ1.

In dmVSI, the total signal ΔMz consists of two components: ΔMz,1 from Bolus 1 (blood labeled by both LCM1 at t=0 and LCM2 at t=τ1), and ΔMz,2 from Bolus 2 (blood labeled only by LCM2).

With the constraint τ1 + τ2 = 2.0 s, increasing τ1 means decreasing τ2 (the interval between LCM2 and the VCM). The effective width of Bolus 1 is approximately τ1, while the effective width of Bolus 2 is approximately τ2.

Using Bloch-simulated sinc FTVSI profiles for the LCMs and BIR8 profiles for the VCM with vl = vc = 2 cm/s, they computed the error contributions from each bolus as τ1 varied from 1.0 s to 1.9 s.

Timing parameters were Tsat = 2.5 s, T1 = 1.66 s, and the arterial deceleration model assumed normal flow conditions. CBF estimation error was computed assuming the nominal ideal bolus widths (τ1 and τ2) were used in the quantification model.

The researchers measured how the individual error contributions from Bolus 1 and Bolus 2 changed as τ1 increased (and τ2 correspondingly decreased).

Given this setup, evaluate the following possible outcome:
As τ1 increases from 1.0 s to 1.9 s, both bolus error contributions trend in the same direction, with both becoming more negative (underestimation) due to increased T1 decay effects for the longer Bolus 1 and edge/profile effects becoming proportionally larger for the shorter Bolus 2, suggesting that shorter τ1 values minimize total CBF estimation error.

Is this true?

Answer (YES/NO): NO